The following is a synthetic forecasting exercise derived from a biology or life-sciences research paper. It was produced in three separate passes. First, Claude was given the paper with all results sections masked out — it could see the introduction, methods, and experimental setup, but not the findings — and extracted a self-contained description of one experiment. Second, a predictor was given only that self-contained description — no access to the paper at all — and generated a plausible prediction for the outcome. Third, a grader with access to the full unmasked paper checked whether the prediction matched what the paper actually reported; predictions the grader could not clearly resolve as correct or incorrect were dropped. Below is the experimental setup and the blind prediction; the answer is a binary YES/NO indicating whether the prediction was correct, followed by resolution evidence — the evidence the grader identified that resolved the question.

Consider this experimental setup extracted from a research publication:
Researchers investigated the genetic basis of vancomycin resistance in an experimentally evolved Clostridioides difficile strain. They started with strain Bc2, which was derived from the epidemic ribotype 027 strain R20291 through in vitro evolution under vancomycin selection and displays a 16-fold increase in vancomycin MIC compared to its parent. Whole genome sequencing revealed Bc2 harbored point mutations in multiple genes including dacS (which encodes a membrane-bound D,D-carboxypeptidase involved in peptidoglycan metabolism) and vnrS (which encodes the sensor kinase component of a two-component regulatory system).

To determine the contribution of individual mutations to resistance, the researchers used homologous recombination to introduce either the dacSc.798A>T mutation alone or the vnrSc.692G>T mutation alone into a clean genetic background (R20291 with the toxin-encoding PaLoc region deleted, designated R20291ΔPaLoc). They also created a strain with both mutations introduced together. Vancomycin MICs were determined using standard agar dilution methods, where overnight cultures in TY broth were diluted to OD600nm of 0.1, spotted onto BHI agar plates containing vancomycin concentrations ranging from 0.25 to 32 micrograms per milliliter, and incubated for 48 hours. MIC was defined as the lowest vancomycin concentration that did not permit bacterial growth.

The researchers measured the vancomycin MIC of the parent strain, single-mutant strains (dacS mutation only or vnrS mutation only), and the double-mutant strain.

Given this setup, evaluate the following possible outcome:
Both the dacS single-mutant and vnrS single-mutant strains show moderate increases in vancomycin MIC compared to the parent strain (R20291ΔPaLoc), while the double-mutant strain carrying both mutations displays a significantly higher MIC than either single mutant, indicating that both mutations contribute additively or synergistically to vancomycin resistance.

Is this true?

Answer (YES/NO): YES